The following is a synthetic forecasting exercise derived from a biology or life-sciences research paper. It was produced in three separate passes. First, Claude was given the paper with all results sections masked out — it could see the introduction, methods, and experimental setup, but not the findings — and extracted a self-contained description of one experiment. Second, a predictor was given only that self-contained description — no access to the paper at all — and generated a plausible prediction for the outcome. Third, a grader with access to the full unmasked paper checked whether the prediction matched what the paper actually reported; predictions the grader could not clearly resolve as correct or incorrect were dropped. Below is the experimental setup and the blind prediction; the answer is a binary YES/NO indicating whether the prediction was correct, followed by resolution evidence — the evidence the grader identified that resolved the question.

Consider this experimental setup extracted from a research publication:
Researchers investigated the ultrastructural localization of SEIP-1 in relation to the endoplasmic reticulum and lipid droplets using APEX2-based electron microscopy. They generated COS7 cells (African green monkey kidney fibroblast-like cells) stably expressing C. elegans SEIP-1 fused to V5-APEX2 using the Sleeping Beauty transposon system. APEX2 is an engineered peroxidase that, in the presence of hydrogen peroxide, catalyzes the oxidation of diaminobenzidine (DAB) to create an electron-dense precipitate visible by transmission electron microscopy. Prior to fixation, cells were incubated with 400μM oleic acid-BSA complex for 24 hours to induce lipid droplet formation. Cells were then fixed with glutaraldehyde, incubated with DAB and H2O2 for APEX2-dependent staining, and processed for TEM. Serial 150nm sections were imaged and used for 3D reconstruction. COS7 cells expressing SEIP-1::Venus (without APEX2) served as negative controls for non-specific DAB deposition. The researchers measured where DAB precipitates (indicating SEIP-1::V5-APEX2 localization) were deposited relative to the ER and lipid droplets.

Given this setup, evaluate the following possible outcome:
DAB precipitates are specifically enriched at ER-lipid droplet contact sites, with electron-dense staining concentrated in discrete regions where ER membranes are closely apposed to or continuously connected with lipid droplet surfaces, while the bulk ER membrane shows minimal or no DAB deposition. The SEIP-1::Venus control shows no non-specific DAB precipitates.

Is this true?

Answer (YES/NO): YES